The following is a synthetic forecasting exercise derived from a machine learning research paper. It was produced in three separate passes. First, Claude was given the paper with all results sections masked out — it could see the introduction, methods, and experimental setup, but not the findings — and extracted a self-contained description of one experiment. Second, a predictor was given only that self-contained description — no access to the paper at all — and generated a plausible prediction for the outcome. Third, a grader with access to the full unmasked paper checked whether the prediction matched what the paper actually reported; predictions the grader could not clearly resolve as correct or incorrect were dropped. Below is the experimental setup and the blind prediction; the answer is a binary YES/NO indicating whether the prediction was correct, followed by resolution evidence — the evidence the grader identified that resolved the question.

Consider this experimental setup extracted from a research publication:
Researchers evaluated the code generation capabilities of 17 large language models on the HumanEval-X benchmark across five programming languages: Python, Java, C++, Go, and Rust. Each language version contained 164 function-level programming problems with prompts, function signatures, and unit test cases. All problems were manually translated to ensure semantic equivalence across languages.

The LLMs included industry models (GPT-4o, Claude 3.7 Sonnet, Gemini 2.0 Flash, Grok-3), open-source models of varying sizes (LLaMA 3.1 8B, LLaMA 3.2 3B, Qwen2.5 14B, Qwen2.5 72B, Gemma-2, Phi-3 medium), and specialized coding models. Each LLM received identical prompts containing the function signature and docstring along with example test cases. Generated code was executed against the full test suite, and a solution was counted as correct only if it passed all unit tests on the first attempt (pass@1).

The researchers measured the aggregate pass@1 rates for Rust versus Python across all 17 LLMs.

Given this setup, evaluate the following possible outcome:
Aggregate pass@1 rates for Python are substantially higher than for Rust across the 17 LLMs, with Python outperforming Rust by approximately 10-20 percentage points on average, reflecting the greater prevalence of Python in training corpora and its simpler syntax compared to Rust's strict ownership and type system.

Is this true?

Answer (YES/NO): NO